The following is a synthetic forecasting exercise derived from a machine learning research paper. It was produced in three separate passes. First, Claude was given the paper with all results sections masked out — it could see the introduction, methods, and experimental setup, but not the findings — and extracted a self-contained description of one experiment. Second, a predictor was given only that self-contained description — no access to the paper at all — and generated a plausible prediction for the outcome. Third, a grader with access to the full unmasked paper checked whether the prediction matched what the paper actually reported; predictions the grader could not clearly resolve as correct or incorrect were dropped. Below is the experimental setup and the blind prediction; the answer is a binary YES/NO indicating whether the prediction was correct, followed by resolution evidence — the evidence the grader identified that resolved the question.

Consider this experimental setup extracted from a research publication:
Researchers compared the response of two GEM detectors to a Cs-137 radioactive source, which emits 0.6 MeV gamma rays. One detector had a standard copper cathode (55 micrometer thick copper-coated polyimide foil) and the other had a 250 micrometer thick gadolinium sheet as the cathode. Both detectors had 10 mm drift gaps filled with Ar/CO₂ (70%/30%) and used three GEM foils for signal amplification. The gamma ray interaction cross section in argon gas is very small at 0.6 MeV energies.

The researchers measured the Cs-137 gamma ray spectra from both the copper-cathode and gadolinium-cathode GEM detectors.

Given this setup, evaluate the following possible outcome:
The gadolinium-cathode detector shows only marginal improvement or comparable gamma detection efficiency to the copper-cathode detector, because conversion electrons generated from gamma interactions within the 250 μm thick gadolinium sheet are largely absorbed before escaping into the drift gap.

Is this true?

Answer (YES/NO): NO